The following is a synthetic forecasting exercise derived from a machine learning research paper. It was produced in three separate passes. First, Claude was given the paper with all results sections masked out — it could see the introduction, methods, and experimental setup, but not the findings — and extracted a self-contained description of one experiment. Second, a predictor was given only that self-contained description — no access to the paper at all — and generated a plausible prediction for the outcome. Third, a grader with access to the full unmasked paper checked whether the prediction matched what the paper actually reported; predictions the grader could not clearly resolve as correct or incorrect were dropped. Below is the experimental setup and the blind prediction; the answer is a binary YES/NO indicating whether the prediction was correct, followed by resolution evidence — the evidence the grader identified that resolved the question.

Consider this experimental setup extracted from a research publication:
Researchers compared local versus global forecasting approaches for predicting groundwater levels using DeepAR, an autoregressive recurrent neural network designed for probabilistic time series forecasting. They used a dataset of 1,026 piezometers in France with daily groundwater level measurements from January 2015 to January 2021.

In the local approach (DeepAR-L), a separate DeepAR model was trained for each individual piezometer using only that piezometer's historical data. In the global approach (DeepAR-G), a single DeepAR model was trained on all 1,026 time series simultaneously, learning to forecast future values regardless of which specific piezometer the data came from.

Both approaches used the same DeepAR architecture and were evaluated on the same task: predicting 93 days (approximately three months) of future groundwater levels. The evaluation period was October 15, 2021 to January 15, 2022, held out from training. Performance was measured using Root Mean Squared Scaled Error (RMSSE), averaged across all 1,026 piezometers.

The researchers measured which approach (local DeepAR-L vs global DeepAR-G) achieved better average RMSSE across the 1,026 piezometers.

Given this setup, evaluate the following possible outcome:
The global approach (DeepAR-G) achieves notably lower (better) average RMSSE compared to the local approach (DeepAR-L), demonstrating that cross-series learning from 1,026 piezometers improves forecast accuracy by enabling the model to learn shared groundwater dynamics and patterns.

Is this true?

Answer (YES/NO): NO